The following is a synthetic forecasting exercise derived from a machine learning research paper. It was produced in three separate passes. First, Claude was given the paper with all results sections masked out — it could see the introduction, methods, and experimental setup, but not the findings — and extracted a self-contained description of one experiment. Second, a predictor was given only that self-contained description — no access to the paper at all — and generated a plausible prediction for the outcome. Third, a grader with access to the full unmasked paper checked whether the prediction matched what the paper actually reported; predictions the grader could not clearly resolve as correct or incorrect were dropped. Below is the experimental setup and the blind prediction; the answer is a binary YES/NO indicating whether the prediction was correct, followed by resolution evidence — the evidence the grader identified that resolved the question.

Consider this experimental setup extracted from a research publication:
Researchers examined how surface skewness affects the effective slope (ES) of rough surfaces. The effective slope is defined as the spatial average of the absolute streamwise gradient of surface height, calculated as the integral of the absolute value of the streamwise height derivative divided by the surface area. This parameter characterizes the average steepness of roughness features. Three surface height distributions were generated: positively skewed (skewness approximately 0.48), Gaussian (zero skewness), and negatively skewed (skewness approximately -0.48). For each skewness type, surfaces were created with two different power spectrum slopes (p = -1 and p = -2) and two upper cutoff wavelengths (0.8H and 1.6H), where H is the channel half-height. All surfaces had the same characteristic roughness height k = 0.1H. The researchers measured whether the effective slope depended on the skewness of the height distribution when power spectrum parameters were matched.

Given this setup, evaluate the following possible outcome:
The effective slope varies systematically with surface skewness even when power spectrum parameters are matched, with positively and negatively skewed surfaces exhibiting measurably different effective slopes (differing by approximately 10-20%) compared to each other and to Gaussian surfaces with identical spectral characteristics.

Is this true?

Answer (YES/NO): NO